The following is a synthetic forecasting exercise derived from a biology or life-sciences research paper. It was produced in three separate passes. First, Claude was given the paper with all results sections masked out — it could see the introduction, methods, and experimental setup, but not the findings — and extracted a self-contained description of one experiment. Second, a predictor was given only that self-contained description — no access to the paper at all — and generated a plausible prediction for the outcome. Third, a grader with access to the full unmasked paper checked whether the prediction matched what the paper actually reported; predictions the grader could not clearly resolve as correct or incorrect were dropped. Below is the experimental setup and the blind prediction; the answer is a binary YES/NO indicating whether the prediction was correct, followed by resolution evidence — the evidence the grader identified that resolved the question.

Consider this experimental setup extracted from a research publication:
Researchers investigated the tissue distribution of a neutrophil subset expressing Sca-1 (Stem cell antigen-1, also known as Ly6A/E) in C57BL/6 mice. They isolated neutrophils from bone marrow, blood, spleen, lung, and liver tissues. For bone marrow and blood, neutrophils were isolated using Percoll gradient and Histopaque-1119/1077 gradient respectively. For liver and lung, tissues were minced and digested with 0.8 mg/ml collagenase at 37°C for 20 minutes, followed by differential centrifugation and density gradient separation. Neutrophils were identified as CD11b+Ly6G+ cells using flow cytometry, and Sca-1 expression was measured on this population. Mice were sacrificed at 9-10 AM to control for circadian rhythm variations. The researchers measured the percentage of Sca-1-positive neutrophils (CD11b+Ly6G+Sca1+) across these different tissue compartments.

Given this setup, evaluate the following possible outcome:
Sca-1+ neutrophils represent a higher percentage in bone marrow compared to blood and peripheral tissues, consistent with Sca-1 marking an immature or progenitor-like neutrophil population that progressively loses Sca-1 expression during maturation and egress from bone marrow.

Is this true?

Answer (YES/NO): NO